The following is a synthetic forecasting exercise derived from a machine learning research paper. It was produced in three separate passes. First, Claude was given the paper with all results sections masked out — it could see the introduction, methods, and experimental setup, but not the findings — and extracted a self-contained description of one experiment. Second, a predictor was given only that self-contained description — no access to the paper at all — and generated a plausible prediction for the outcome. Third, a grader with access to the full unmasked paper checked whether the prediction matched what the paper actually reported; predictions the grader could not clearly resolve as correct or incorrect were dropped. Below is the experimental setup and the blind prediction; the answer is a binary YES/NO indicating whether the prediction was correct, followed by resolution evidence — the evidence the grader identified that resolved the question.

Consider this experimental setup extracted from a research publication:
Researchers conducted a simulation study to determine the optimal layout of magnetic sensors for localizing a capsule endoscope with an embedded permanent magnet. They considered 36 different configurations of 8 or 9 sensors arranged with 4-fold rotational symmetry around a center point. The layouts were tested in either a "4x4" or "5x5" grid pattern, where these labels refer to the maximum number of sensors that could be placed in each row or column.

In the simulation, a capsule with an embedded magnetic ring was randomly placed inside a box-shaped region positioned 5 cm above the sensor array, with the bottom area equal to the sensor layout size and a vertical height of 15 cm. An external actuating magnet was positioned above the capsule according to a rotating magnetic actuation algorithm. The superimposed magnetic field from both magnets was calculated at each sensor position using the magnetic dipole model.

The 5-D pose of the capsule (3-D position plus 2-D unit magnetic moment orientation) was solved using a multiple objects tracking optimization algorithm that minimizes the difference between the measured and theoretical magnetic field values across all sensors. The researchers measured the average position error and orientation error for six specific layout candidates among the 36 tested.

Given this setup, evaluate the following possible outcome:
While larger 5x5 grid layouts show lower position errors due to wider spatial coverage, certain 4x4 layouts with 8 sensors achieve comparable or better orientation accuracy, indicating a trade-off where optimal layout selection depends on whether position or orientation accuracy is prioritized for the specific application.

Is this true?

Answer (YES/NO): NO